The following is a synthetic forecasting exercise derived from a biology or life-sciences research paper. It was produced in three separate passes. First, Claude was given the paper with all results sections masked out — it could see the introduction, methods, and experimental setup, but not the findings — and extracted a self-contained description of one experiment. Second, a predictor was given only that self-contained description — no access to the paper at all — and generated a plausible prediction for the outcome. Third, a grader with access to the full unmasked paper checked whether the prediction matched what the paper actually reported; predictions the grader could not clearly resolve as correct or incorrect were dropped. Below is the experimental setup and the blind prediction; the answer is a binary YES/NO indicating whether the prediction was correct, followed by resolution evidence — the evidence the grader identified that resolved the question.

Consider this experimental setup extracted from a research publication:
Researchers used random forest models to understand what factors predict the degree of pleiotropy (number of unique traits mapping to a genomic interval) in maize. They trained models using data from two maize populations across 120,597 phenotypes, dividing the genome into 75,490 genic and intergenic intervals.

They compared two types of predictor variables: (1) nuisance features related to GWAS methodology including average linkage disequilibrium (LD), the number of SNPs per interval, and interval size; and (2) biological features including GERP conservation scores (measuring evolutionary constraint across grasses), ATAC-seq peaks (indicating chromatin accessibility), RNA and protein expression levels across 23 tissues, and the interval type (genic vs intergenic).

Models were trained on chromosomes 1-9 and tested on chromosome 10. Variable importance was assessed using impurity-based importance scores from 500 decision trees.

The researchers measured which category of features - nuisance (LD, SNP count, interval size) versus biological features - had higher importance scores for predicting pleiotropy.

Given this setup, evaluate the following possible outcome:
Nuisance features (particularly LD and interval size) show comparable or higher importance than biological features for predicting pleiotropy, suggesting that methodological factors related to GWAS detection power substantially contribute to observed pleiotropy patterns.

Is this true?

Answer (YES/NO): YES